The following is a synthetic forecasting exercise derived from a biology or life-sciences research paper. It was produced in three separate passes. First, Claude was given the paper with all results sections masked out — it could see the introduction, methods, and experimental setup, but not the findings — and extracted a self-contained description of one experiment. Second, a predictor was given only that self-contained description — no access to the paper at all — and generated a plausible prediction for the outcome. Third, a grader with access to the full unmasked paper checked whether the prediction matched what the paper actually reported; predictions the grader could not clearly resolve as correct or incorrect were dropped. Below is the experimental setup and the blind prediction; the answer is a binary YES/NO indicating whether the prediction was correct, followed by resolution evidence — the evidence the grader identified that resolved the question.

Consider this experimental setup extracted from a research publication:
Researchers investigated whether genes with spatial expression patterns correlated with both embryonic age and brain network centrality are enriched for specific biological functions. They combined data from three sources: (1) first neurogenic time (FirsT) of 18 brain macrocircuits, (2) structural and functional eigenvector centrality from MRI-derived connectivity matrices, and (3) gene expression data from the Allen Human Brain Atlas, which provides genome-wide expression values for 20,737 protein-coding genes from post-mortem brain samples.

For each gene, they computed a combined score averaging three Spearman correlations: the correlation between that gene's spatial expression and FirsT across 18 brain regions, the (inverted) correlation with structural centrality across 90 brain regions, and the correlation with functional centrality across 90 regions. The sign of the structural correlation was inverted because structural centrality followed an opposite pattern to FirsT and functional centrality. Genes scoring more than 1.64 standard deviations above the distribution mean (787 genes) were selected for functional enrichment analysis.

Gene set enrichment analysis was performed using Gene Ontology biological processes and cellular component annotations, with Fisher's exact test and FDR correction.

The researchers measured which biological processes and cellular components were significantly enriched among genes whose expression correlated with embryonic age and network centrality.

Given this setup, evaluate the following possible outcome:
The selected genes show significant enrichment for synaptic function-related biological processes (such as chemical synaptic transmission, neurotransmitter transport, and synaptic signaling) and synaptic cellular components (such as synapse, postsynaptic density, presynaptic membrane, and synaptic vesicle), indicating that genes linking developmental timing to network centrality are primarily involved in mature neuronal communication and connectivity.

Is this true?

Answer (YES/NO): NO